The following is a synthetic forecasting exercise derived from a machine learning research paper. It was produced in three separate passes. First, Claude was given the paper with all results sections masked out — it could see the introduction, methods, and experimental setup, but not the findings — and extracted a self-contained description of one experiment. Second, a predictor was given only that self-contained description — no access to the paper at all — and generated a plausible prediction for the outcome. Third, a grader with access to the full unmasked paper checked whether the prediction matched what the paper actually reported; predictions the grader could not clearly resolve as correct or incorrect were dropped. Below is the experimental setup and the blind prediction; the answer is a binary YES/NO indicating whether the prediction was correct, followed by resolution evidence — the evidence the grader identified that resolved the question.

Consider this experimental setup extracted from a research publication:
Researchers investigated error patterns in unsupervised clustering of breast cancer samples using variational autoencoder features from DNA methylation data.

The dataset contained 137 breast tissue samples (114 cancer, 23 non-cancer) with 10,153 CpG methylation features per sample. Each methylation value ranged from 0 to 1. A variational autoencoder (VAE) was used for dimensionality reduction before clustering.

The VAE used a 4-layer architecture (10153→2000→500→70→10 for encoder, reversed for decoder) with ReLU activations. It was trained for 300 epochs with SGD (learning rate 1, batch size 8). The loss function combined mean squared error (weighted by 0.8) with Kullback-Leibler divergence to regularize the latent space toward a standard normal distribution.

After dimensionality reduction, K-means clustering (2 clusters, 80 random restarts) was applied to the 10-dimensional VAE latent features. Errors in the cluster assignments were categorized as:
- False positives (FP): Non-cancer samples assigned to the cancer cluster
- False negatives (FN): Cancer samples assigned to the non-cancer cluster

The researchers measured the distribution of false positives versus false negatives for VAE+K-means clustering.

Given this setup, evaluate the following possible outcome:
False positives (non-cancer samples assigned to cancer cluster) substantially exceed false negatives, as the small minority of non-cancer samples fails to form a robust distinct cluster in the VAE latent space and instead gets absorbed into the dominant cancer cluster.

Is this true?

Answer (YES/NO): YES